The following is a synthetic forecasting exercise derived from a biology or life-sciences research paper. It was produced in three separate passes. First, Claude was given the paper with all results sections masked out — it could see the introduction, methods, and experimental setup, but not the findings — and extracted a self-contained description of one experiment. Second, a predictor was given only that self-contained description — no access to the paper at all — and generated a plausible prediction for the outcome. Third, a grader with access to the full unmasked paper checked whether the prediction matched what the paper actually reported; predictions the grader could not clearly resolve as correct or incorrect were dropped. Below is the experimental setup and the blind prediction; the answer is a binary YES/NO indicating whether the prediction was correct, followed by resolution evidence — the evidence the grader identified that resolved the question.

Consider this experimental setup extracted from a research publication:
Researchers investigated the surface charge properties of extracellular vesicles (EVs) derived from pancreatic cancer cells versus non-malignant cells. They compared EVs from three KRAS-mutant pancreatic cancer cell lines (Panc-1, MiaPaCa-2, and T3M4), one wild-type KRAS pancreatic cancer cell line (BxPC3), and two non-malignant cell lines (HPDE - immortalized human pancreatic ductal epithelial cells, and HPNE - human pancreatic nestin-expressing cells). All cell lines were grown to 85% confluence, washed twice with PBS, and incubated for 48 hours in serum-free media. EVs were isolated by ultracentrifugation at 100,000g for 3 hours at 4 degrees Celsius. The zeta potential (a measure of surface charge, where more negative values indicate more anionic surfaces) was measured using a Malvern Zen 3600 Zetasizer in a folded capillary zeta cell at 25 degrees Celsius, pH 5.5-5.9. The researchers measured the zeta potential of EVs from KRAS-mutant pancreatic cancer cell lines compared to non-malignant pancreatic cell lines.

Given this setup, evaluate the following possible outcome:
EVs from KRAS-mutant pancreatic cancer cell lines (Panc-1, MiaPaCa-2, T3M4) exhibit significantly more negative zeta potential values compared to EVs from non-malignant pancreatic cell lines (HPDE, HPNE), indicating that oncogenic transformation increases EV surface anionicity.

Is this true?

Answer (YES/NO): YES